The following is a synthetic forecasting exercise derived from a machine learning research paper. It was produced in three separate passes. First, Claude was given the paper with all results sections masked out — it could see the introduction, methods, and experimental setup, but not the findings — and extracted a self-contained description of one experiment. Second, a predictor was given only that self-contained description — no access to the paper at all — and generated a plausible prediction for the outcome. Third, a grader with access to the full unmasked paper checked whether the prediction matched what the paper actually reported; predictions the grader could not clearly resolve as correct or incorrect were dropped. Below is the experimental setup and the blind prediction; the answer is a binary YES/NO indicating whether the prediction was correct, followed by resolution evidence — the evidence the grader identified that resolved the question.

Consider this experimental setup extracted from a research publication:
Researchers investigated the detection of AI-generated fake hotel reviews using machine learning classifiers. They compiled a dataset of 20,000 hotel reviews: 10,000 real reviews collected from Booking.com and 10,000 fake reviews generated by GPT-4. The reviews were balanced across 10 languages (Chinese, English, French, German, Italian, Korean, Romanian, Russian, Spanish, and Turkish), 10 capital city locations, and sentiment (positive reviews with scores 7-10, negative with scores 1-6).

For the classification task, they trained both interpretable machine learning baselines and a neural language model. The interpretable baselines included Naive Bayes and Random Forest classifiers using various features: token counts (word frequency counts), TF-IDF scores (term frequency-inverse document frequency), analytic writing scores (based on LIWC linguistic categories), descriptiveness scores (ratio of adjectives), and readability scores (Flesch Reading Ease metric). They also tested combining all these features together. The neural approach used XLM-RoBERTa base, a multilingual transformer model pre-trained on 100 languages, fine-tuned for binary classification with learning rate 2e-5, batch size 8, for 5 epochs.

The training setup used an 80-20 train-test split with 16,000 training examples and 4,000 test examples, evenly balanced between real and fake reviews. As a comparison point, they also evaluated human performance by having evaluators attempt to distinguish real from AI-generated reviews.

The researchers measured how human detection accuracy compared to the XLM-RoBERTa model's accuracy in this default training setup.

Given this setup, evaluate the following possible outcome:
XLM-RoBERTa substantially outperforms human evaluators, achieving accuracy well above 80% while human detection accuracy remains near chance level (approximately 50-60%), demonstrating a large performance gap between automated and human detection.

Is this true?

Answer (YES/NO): NO